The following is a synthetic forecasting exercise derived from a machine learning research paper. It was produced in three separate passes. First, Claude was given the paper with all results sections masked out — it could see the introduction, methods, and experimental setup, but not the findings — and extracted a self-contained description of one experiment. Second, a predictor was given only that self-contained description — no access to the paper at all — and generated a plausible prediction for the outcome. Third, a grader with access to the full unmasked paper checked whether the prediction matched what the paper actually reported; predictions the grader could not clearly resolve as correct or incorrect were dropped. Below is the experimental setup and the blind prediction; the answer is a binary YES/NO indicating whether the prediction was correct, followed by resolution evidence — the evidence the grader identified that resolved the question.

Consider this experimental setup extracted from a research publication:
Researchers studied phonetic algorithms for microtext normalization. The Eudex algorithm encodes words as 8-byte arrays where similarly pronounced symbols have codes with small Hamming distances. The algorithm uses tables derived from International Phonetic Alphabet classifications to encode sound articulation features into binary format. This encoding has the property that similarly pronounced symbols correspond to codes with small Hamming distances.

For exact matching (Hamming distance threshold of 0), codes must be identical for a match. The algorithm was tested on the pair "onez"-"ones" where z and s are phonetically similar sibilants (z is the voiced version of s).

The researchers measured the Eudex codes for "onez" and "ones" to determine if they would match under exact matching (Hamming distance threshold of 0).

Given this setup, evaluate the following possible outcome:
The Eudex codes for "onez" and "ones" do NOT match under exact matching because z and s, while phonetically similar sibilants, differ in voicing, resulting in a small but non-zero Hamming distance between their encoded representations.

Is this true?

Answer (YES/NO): YES